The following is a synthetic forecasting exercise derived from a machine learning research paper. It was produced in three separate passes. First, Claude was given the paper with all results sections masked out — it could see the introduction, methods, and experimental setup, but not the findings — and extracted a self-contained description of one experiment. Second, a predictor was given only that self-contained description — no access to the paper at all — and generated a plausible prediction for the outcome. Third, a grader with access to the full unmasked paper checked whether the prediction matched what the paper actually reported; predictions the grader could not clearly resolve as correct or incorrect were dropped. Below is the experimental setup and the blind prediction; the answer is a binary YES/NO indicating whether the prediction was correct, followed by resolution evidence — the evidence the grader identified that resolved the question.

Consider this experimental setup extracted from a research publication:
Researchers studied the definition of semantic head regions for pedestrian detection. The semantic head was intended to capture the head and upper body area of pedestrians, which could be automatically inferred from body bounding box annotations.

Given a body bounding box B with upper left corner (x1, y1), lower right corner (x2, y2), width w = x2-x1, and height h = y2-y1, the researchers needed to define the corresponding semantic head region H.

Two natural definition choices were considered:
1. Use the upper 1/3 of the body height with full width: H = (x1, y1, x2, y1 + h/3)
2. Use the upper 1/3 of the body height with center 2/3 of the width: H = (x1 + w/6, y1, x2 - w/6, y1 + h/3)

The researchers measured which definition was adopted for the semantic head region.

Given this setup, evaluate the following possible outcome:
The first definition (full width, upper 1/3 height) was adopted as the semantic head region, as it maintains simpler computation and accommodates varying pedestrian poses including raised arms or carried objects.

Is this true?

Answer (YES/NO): NO